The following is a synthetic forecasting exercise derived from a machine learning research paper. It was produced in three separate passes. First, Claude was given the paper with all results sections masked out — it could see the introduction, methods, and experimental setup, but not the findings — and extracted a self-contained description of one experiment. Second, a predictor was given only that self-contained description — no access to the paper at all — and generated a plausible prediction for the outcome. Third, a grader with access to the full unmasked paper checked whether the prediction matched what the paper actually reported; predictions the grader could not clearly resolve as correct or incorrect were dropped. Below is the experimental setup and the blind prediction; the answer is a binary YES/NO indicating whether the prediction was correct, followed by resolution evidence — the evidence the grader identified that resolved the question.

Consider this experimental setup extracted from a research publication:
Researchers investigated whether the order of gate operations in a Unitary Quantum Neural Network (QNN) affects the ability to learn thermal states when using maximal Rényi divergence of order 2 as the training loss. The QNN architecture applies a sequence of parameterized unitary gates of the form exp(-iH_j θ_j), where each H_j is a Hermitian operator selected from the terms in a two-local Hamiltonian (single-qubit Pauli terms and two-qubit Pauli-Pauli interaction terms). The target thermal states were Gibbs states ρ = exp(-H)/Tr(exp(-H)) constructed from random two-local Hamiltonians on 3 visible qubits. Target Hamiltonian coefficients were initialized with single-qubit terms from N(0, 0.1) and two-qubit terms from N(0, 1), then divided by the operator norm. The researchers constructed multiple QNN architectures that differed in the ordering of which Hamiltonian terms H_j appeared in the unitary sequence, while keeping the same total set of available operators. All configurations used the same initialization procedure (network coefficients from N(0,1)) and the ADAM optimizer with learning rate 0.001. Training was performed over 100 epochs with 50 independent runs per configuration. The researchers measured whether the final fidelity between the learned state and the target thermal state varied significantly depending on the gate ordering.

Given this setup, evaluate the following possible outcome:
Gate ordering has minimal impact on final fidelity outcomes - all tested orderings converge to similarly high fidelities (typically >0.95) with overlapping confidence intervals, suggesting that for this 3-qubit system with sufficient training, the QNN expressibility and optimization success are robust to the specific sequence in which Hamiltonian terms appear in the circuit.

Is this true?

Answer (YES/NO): YES